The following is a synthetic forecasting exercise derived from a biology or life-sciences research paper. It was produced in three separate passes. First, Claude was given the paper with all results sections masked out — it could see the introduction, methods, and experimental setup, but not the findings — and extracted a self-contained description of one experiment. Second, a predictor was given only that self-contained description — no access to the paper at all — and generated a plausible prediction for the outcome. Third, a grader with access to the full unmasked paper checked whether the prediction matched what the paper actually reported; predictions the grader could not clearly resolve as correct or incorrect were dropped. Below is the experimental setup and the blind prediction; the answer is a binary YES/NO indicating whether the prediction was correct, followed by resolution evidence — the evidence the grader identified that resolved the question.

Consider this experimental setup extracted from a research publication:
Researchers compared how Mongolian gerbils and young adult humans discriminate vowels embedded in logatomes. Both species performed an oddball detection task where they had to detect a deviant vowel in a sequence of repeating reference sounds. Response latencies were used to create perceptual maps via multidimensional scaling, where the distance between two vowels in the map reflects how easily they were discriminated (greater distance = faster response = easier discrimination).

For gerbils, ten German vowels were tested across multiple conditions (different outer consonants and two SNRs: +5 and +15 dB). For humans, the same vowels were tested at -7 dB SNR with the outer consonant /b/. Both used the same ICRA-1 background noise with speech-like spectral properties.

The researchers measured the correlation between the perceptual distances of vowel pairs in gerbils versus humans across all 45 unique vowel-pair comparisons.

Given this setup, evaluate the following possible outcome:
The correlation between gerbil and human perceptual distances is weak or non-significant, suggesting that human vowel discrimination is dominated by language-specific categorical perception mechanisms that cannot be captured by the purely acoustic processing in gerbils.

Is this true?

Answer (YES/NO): NO